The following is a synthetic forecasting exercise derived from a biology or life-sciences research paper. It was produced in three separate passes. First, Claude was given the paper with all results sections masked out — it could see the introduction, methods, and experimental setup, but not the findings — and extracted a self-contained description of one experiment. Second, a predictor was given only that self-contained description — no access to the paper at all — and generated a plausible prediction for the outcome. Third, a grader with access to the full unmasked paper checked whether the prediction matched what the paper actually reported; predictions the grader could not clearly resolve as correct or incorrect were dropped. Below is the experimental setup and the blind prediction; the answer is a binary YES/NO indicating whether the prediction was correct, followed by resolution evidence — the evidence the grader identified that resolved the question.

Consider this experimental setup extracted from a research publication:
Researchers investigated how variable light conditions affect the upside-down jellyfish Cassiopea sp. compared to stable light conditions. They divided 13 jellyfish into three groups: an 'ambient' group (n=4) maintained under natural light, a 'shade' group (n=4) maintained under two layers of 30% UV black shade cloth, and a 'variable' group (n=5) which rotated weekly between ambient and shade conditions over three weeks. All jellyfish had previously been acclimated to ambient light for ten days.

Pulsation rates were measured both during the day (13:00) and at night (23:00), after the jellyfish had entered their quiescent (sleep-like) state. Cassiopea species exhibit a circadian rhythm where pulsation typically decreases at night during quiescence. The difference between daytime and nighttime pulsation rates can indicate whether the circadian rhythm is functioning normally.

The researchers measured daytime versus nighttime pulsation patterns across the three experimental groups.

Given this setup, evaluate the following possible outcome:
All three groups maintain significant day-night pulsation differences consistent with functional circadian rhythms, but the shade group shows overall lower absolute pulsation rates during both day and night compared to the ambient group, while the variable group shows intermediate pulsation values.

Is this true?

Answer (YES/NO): NO